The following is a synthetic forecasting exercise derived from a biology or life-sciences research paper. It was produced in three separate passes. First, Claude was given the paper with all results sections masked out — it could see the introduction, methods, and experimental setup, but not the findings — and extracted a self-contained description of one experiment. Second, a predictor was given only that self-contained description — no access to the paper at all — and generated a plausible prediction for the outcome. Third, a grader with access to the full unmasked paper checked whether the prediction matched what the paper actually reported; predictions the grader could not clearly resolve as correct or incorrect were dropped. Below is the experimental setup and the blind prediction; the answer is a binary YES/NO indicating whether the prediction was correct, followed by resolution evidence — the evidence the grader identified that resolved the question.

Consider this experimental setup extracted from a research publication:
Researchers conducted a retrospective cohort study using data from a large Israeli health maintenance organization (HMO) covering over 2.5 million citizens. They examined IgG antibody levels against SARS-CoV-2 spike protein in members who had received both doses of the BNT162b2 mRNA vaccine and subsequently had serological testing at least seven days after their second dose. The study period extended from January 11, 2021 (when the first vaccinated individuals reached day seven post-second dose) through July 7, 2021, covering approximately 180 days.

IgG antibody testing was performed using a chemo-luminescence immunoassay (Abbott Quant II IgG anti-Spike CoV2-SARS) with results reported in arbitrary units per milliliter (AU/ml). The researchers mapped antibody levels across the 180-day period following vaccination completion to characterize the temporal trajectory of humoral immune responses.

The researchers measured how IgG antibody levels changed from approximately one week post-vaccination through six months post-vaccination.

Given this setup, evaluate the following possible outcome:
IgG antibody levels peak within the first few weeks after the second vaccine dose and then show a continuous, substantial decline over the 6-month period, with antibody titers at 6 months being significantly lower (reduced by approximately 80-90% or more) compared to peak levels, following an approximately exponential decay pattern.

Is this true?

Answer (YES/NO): YES